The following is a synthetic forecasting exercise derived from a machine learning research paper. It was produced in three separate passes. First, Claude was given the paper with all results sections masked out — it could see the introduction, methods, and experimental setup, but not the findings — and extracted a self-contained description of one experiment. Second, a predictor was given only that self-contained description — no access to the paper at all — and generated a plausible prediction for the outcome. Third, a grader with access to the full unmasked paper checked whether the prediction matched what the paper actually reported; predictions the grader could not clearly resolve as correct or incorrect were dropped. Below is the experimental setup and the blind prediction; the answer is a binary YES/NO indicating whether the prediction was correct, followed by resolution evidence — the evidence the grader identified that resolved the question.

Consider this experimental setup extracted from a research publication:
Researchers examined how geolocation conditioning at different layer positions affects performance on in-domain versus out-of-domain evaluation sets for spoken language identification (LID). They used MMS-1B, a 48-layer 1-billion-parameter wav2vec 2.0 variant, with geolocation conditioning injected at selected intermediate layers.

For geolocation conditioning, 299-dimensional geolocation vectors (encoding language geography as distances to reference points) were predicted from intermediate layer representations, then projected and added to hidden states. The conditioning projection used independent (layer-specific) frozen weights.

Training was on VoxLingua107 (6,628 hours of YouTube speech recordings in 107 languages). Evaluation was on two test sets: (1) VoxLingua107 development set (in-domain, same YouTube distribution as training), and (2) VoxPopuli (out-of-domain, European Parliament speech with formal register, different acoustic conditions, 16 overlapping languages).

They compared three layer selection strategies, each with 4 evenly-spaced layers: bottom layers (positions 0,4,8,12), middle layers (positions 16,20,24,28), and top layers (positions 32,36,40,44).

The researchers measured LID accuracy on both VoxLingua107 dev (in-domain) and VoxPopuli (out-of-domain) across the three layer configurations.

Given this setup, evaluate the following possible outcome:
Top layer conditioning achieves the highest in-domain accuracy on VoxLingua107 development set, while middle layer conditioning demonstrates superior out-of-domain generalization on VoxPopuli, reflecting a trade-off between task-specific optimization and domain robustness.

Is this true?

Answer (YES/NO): NO